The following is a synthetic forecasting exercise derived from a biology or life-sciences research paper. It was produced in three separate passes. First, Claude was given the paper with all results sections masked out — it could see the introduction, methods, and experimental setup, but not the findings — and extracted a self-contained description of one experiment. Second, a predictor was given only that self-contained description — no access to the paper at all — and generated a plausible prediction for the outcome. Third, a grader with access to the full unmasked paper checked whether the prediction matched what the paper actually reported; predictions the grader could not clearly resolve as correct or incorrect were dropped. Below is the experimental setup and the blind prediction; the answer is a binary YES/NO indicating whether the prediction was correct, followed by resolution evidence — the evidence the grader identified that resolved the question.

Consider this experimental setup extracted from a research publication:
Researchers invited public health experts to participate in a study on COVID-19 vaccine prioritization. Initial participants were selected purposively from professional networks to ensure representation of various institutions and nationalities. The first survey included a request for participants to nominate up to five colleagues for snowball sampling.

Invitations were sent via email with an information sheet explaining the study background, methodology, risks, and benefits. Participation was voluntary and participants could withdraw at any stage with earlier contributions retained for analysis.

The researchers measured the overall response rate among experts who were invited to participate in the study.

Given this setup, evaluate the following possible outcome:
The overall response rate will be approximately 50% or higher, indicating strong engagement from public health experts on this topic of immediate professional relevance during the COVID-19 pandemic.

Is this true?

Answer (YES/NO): YES